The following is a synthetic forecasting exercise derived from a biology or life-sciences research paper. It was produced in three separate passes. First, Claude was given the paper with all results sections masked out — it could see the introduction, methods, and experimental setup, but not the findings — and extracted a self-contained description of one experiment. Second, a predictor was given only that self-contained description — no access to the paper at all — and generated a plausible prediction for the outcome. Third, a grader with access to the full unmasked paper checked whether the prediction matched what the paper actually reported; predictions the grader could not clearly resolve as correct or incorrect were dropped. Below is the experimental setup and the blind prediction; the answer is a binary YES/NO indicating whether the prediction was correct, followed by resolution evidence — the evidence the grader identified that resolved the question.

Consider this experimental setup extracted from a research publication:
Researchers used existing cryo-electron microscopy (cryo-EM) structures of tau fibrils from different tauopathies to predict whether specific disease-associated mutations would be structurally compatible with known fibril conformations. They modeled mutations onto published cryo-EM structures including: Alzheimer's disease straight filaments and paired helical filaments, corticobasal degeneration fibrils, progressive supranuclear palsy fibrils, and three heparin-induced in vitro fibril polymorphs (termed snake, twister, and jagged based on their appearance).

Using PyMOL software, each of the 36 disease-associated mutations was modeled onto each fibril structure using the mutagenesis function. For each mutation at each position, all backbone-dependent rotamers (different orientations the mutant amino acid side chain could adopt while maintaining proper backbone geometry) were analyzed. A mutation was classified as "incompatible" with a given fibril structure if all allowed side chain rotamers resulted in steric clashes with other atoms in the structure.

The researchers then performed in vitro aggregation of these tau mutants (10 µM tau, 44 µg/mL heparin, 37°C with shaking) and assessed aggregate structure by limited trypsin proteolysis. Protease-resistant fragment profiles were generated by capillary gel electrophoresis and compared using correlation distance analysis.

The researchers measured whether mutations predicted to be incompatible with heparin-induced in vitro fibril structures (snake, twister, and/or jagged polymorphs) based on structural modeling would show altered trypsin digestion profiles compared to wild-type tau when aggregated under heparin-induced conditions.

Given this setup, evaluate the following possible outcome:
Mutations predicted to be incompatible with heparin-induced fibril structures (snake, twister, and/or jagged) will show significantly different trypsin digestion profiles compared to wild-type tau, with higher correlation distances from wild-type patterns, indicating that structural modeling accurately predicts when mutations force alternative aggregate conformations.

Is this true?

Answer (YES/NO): NO